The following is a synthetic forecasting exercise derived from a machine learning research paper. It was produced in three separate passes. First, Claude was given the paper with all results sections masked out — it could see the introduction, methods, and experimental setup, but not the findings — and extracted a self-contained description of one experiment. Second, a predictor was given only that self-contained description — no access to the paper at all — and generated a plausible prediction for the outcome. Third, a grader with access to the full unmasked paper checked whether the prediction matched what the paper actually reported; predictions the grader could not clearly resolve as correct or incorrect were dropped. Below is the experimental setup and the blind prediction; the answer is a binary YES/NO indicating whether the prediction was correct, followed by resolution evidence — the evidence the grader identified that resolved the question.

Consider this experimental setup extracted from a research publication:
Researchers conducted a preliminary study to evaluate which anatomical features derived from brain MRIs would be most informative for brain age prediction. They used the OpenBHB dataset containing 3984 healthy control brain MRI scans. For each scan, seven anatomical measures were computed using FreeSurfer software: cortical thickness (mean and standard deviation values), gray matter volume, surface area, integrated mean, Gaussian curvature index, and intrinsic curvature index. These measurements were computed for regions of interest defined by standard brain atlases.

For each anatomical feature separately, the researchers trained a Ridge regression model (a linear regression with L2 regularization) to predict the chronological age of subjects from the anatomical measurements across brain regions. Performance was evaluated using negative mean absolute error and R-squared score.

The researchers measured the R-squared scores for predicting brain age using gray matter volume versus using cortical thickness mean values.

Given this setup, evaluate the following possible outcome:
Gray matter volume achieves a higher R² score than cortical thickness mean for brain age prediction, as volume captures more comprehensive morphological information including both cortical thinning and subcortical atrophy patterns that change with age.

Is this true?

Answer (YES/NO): YES